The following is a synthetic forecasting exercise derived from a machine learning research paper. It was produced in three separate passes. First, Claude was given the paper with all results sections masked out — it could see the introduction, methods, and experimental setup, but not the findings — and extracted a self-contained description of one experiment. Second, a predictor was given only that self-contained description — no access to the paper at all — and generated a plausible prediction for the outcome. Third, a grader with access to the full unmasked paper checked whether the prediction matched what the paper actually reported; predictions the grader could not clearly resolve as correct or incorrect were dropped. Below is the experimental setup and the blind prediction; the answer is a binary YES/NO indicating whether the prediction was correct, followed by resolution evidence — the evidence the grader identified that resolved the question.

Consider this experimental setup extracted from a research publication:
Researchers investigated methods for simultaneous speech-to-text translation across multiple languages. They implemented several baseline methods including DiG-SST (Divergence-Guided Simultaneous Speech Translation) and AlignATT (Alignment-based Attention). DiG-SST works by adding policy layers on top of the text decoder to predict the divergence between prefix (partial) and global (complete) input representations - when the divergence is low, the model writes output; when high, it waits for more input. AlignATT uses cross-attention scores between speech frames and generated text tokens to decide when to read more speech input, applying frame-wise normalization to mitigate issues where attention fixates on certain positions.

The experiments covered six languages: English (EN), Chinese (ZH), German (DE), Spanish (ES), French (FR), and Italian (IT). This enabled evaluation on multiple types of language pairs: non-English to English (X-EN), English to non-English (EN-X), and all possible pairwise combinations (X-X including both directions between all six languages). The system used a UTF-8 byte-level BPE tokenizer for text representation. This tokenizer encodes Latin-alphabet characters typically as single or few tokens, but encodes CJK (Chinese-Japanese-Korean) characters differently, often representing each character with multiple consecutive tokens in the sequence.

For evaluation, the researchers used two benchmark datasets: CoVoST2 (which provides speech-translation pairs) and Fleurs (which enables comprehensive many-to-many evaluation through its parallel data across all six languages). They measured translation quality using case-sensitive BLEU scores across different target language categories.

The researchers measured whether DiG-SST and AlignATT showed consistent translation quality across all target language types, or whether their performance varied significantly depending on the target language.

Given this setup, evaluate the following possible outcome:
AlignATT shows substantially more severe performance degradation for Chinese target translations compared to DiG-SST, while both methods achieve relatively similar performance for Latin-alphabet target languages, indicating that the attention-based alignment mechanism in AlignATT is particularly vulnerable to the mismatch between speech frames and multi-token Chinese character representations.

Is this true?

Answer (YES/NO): NO